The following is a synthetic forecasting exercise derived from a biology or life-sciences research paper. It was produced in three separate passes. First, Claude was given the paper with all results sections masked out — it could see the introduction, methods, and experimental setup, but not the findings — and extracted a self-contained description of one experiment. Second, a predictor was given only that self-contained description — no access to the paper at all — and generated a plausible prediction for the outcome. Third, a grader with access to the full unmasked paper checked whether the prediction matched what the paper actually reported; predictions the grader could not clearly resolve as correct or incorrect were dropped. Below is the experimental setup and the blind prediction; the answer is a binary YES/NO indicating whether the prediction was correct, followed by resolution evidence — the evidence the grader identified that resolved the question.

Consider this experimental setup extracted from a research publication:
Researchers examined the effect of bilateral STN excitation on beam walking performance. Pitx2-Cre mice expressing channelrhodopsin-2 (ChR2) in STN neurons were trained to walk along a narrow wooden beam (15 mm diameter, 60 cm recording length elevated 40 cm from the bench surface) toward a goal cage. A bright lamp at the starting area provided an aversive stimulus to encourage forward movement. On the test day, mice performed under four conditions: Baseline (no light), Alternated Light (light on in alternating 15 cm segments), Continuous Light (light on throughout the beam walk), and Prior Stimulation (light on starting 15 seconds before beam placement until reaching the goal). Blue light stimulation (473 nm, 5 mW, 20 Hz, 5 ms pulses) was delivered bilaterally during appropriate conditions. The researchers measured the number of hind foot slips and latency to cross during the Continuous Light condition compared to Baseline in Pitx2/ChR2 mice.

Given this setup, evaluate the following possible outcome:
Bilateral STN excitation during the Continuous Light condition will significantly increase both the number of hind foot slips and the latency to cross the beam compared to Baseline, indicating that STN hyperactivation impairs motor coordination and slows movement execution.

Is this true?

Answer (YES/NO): NO